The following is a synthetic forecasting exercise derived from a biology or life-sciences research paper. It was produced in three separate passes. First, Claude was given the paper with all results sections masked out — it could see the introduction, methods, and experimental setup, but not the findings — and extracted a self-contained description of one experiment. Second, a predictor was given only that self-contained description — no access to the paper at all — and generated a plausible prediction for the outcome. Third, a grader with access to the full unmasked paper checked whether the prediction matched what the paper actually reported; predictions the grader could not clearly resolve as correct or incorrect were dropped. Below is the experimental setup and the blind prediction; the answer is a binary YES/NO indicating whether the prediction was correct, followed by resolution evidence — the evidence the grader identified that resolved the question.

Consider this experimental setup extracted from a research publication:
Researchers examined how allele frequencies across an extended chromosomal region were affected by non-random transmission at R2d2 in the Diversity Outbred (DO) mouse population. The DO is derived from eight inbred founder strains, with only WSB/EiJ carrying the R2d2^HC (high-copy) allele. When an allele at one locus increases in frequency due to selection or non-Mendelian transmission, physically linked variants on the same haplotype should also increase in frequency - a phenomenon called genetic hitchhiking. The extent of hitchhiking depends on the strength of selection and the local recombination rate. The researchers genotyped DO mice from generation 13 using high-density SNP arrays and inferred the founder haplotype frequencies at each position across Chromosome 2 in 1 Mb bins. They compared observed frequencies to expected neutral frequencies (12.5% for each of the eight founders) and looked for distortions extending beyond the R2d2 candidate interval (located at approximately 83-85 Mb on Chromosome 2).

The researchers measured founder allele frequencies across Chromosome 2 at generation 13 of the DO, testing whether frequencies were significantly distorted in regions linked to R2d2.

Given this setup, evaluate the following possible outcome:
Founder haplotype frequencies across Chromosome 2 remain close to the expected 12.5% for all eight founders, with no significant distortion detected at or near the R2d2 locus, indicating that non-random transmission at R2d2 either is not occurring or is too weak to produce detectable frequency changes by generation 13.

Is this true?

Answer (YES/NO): NO